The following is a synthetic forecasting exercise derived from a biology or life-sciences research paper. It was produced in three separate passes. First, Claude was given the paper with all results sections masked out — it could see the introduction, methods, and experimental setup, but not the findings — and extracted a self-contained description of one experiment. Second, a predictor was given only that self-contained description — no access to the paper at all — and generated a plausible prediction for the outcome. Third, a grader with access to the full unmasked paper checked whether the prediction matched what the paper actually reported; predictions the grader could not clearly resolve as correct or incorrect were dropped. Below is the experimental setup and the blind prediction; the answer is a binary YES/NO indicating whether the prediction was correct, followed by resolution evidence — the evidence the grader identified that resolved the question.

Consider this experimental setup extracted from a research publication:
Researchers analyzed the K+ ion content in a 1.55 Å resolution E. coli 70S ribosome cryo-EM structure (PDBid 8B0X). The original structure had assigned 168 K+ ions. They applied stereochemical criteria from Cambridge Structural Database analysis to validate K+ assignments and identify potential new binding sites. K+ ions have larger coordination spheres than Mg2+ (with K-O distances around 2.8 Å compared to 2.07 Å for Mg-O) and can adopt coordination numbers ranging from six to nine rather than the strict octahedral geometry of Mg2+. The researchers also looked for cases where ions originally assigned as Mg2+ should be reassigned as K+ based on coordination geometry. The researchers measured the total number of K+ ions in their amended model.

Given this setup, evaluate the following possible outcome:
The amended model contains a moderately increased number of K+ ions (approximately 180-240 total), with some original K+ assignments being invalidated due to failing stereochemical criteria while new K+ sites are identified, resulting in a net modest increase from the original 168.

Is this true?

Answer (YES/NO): YES